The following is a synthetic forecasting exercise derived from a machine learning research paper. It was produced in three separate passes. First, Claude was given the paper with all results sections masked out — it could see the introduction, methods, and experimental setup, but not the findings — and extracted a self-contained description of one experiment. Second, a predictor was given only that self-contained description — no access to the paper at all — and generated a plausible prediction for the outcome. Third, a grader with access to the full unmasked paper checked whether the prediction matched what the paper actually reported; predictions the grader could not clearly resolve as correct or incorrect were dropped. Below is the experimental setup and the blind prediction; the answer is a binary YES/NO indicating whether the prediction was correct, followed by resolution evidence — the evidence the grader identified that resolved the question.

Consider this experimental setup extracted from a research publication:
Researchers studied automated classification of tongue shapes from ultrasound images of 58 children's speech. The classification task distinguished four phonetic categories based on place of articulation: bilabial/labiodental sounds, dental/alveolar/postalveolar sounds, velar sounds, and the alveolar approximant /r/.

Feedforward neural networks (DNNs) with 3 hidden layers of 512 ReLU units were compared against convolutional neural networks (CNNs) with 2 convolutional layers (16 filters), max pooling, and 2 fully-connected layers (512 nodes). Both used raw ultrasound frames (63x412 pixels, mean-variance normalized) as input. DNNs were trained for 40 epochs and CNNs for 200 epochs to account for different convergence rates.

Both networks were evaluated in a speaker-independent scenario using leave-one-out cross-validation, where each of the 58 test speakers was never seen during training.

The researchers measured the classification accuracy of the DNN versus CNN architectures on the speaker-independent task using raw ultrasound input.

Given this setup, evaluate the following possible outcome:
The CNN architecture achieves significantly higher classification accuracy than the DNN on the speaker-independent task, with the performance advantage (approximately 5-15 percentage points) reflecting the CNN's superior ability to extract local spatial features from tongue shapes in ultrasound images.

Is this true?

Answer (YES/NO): YES